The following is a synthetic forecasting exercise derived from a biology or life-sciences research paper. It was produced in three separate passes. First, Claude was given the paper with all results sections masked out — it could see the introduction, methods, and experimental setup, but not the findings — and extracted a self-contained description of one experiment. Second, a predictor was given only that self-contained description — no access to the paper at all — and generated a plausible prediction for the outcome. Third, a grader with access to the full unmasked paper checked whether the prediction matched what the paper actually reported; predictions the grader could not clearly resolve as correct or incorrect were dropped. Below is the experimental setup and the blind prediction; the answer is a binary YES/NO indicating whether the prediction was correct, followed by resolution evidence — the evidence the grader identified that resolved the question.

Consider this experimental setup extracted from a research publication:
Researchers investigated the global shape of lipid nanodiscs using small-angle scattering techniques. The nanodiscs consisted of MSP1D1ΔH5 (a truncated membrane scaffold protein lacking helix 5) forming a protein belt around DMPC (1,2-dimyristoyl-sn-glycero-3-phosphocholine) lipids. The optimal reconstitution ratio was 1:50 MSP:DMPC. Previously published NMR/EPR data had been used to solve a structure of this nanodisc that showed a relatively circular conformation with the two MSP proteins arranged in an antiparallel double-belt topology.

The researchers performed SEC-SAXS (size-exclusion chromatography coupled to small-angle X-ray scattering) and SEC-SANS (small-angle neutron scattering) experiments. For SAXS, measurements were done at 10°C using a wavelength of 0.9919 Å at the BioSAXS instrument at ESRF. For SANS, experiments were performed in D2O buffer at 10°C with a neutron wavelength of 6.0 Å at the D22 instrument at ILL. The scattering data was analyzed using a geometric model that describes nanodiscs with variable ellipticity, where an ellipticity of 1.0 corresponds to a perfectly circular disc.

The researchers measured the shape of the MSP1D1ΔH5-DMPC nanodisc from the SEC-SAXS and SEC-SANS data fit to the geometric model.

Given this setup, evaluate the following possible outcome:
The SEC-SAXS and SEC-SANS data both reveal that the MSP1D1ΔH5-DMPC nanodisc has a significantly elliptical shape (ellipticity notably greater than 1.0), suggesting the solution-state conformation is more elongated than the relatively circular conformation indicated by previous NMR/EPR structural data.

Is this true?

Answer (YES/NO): YES